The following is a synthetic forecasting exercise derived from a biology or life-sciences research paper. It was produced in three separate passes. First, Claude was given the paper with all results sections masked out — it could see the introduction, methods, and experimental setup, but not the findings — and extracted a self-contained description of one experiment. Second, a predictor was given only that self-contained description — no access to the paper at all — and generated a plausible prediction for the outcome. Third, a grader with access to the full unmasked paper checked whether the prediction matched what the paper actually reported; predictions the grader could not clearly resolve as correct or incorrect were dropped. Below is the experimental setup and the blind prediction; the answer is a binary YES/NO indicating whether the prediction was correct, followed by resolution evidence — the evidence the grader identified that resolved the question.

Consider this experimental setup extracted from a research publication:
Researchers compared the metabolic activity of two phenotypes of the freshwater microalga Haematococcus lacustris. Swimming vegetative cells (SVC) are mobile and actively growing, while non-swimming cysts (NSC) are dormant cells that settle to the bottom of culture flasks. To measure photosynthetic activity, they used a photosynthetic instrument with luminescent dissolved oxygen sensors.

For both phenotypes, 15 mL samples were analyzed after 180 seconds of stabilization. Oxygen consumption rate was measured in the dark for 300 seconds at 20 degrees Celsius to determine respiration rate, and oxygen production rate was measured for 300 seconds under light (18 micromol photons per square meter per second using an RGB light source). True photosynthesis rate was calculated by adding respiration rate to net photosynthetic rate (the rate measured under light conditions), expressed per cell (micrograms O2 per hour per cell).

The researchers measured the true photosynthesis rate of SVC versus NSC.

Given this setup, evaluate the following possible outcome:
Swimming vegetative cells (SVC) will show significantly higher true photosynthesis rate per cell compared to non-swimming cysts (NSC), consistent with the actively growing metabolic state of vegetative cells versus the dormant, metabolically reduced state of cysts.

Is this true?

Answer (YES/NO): YES